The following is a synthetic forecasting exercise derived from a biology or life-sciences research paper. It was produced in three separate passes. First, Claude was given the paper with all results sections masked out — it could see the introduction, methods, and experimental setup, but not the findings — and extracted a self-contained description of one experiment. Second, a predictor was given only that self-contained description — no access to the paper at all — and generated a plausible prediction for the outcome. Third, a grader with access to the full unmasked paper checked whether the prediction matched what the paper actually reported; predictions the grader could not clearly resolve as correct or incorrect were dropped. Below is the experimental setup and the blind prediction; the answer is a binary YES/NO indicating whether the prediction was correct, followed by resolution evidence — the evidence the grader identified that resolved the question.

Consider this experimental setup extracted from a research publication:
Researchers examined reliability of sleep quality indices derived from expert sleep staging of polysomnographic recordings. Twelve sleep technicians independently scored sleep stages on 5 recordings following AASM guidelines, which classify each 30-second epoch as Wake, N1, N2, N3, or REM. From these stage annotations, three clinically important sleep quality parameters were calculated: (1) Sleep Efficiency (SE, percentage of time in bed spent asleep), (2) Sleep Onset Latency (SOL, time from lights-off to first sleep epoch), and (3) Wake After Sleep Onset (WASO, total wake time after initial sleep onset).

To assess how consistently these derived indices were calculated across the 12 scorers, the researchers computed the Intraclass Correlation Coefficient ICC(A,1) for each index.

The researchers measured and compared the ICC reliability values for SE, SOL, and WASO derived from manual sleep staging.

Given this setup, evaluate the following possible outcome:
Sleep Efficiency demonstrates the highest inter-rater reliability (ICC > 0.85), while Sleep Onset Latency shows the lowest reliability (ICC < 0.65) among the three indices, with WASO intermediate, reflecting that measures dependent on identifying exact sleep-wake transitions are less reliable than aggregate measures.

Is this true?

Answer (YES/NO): NO